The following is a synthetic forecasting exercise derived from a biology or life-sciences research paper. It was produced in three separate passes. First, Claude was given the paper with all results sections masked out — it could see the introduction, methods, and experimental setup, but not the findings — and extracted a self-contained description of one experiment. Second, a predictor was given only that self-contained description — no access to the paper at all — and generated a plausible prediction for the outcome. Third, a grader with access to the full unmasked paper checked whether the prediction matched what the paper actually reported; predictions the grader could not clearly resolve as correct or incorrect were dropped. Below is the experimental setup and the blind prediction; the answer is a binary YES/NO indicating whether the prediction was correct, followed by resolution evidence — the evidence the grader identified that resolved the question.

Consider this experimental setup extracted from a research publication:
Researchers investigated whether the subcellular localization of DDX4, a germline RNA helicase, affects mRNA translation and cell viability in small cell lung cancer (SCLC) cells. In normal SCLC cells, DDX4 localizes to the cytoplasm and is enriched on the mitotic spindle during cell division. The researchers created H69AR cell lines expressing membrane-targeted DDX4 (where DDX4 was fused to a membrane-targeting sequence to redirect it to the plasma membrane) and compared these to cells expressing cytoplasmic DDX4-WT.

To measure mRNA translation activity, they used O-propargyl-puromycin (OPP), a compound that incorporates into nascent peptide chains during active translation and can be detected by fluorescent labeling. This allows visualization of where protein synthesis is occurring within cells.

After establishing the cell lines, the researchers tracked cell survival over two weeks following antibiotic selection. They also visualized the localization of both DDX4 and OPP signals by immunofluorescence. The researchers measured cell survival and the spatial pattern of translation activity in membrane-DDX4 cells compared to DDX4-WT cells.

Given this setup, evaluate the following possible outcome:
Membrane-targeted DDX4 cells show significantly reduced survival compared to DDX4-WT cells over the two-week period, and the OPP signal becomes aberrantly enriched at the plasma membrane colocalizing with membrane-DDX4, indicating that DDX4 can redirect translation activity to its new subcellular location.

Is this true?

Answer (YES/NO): YES